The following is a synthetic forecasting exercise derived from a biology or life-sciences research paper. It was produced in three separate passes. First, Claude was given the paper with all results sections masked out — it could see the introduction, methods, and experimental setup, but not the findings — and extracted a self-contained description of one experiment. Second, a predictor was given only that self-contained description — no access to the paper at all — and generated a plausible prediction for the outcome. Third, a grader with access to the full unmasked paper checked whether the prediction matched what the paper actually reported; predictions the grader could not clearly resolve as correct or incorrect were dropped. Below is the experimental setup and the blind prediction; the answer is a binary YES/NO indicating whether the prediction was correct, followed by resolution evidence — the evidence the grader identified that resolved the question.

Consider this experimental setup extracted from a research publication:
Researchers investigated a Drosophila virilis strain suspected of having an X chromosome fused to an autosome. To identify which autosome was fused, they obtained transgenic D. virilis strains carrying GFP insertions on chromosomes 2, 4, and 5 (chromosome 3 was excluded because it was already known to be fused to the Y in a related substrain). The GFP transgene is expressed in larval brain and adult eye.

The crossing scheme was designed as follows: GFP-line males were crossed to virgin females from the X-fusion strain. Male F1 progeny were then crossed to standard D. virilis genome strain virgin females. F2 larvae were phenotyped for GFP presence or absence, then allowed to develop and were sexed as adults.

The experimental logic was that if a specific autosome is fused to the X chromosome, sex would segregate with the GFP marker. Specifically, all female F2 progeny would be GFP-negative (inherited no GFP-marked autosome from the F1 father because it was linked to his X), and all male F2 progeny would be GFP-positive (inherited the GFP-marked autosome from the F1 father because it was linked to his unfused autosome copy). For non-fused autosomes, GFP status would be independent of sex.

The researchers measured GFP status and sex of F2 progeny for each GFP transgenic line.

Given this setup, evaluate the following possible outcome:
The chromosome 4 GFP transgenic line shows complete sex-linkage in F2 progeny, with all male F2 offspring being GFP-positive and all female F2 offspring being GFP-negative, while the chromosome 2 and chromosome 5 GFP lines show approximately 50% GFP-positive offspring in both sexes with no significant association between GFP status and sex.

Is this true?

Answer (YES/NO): NO